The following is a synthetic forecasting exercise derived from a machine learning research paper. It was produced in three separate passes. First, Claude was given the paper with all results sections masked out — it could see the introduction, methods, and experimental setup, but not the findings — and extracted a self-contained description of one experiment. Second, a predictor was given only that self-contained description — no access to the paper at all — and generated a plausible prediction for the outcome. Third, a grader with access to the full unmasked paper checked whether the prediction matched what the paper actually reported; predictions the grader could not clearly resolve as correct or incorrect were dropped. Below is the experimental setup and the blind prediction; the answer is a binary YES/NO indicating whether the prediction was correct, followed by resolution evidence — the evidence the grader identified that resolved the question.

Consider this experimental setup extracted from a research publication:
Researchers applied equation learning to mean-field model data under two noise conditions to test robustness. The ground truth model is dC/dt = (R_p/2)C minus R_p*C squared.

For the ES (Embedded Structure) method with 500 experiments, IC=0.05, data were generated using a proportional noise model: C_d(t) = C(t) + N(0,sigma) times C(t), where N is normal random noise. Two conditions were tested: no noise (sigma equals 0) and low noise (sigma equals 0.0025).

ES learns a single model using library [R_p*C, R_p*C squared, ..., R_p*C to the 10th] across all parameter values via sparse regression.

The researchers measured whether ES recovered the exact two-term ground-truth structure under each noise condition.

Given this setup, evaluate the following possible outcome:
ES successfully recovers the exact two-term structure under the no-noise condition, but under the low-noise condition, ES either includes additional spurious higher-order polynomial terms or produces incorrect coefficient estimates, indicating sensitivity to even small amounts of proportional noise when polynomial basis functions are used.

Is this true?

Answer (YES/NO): YES